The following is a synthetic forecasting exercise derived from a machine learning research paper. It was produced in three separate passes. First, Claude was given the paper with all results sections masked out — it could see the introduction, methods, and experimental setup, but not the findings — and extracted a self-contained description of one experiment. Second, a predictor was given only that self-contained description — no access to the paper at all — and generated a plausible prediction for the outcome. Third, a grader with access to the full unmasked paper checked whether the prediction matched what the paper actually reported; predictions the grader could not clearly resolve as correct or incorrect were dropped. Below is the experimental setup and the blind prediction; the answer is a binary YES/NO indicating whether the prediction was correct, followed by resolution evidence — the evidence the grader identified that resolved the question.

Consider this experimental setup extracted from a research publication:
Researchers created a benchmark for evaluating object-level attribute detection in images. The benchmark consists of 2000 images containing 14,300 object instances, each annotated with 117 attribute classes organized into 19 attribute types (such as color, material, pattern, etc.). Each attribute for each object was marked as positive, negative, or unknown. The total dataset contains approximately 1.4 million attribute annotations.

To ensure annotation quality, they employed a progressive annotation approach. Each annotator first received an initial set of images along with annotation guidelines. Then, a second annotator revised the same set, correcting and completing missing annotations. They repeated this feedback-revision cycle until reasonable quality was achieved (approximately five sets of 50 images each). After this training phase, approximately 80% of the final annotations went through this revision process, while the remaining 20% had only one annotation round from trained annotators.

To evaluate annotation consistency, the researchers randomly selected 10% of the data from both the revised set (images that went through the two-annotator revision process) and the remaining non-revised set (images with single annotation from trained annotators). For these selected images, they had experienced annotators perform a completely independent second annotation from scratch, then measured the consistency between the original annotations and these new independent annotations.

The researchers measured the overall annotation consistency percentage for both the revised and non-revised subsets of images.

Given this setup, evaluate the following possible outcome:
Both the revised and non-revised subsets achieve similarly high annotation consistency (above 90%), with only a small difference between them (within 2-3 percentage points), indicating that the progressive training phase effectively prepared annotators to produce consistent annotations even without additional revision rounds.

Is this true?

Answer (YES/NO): NO